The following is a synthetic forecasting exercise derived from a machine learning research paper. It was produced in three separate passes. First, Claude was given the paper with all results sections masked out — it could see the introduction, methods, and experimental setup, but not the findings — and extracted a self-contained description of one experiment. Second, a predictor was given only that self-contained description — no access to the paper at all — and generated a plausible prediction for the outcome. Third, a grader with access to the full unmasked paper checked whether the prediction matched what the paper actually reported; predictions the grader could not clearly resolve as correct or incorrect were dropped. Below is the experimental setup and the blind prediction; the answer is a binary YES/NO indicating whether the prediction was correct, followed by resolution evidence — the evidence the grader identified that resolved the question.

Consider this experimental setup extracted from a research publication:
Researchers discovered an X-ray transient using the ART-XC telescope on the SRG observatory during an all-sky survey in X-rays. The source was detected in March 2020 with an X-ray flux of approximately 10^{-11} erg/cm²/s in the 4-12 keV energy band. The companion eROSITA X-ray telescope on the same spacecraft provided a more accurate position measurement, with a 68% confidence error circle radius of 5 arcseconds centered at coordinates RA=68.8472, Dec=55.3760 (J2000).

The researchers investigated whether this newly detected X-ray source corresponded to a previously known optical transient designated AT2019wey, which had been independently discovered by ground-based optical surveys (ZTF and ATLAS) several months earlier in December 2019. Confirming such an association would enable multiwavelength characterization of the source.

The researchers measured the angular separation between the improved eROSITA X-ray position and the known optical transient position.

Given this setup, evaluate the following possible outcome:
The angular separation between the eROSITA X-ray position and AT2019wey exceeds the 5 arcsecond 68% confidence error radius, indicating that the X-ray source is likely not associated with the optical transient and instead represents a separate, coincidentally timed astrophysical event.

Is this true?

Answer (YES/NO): NO